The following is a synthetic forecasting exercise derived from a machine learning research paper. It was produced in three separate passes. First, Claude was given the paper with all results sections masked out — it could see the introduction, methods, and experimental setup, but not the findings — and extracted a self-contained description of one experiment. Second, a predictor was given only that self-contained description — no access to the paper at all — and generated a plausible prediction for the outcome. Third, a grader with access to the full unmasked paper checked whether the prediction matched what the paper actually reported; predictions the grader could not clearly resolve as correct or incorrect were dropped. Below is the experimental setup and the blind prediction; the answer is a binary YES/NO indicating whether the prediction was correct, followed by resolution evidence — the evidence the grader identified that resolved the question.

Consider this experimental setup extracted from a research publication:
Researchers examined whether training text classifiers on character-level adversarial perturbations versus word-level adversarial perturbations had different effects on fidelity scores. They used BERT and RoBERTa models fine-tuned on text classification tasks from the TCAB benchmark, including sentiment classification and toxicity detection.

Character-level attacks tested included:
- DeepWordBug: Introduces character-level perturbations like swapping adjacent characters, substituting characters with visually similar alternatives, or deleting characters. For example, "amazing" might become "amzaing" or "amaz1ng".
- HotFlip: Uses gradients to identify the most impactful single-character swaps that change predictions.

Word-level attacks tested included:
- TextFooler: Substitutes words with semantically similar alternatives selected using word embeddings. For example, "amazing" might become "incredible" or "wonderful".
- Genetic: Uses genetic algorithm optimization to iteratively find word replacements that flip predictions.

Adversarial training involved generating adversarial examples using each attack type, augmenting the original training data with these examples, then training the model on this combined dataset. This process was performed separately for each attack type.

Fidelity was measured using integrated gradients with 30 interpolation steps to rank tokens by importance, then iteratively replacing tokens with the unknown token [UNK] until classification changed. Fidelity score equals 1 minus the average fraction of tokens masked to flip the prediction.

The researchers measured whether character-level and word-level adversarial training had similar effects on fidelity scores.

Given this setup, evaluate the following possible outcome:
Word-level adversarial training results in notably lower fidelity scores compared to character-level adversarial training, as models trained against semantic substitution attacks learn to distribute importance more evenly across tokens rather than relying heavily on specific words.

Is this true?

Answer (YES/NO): NO